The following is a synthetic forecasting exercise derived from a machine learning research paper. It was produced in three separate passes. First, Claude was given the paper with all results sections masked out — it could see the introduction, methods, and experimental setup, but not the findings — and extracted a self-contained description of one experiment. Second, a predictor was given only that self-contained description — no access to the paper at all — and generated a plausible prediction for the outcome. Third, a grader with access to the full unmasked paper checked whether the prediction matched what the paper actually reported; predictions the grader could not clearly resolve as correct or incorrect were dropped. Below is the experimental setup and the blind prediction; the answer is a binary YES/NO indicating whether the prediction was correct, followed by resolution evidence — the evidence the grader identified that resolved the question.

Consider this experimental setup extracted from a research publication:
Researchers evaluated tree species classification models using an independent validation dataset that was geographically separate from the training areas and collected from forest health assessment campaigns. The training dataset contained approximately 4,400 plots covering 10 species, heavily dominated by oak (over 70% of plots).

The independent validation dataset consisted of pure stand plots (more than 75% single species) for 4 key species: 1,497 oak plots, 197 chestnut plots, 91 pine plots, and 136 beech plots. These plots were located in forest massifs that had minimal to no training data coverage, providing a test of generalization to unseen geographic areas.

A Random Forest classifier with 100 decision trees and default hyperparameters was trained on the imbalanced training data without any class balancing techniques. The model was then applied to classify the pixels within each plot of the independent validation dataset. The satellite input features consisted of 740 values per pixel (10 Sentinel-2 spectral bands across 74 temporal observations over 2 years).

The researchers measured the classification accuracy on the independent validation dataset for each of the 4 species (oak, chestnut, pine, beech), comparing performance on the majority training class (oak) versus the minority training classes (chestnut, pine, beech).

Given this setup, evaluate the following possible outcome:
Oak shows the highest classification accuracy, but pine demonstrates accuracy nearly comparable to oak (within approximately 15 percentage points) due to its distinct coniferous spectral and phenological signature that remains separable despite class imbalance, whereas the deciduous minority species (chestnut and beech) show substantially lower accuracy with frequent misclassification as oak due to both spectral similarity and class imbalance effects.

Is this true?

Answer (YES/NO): NO